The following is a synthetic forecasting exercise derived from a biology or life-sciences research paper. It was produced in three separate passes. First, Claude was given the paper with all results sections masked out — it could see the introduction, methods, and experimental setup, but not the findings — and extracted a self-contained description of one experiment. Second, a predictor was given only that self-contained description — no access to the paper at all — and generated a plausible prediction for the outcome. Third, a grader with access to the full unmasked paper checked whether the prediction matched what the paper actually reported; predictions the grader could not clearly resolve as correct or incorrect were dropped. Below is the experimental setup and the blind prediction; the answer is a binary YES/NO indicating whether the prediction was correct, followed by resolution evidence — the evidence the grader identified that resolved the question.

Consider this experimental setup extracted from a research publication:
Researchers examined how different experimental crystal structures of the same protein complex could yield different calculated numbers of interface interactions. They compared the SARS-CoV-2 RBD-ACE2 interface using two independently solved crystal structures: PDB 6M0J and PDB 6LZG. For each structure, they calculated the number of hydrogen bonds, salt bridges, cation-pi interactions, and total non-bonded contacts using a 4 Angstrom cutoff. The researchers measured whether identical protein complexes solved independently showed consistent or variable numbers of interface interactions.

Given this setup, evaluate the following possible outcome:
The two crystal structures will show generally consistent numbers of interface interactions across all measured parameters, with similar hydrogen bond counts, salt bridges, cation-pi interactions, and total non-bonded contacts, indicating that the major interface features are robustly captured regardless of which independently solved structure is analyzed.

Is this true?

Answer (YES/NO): NO